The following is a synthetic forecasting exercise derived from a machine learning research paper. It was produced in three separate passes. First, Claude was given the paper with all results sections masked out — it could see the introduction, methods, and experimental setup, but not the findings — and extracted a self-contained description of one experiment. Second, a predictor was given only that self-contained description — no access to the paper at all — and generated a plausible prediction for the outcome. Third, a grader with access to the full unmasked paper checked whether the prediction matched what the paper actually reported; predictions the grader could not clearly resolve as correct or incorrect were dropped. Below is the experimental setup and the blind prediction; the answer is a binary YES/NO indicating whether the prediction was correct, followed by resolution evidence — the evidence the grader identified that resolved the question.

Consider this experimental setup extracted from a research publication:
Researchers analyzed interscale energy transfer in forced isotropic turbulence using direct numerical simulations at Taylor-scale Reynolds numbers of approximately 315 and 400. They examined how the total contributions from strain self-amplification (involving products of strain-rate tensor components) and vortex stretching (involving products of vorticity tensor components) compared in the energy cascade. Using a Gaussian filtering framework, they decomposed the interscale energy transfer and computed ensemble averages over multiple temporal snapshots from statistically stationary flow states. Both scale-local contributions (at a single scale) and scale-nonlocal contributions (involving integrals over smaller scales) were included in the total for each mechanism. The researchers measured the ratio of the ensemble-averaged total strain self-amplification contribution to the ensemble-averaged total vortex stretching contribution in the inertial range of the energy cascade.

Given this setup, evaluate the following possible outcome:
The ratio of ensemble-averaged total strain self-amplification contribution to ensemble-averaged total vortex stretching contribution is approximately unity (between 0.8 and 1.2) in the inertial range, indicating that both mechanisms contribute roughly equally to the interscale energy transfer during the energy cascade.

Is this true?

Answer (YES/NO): NO